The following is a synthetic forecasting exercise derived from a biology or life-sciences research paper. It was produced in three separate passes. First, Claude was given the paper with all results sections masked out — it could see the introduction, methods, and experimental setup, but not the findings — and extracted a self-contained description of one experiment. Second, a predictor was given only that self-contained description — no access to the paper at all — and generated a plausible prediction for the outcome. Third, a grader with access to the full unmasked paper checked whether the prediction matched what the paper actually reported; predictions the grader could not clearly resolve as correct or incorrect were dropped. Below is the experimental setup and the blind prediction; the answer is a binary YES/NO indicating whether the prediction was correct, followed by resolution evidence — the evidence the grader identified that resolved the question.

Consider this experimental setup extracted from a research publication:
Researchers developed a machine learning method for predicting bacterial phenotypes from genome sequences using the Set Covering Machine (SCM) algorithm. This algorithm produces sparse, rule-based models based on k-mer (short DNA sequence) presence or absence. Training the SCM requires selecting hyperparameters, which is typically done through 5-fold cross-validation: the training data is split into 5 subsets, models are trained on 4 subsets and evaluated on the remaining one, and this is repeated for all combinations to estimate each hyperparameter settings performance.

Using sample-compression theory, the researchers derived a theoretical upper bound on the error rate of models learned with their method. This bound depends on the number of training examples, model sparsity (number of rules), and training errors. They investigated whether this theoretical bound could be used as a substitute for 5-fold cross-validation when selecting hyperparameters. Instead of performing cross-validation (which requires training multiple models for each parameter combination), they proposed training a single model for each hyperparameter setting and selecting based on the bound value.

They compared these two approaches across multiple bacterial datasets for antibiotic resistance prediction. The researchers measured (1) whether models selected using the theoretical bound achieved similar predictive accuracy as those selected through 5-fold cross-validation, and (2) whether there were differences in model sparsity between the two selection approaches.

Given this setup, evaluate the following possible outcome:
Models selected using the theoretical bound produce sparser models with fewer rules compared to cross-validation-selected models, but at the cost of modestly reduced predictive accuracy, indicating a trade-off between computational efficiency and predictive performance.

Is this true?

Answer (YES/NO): NO